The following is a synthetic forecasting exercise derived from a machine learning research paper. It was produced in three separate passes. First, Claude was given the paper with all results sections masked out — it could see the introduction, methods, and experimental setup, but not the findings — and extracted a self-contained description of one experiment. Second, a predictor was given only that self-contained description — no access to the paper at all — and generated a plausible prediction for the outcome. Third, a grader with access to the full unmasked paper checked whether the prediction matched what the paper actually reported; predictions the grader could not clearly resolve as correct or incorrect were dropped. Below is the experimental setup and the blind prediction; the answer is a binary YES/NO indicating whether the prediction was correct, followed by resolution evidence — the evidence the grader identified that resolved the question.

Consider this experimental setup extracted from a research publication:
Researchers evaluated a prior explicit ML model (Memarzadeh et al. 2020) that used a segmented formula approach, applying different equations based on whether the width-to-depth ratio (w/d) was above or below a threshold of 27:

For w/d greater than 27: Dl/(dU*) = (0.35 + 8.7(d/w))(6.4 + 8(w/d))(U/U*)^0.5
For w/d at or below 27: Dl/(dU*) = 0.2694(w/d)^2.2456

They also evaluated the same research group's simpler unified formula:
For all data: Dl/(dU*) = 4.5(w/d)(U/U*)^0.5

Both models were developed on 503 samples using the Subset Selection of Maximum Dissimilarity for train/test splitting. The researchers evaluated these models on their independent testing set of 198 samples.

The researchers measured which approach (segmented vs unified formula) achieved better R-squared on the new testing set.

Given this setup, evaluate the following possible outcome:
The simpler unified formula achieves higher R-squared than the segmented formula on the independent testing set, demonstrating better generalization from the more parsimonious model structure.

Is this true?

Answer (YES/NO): NO